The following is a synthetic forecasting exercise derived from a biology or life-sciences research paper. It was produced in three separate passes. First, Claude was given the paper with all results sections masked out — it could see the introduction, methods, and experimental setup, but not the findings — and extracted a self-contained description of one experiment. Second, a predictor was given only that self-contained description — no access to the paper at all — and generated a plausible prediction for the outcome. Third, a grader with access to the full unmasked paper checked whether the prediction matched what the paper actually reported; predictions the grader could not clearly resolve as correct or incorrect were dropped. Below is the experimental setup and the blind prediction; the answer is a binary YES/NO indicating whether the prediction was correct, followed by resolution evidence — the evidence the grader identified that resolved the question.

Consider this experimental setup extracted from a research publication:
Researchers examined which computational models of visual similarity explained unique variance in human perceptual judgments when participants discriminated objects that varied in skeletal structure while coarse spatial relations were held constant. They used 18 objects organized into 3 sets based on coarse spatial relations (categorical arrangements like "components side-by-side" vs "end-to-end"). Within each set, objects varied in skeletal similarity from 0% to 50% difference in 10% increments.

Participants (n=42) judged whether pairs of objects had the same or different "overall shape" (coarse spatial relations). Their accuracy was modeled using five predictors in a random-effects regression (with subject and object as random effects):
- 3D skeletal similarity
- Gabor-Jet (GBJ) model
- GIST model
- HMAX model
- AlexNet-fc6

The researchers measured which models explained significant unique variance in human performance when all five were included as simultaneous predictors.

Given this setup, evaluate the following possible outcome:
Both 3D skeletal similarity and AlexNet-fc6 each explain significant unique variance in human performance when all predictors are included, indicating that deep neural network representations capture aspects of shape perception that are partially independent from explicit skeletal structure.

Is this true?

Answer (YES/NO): NO